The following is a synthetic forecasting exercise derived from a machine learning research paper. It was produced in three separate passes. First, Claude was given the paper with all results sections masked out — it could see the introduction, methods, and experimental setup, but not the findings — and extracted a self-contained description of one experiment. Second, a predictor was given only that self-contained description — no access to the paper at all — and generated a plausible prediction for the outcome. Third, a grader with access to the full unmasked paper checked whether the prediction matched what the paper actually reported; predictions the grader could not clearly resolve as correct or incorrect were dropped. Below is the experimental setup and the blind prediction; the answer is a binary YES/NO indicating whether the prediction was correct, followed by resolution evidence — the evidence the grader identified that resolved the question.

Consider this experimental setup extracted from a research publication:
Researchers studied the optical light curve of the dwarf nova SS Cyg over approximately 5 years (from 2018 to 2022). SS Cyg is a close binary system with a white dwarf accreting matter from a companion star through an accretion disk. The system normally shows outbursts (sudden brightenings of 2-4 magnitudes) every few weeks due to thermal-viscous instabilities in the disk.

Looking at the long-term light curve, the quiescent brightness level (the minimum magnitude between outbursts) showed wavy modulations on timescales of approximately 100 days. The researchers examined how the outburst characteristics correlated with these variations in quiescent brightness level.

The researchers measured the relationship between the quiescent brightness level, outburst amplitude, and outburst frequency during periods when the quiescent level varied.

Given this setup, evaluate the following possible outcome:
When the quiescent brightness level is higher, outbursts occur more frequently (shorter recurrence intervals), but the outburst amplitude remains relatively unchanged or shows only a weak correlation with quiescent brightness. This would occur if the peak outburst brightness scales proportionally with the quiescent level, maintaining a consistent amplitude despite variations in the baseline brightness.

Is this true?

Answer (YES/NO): NO